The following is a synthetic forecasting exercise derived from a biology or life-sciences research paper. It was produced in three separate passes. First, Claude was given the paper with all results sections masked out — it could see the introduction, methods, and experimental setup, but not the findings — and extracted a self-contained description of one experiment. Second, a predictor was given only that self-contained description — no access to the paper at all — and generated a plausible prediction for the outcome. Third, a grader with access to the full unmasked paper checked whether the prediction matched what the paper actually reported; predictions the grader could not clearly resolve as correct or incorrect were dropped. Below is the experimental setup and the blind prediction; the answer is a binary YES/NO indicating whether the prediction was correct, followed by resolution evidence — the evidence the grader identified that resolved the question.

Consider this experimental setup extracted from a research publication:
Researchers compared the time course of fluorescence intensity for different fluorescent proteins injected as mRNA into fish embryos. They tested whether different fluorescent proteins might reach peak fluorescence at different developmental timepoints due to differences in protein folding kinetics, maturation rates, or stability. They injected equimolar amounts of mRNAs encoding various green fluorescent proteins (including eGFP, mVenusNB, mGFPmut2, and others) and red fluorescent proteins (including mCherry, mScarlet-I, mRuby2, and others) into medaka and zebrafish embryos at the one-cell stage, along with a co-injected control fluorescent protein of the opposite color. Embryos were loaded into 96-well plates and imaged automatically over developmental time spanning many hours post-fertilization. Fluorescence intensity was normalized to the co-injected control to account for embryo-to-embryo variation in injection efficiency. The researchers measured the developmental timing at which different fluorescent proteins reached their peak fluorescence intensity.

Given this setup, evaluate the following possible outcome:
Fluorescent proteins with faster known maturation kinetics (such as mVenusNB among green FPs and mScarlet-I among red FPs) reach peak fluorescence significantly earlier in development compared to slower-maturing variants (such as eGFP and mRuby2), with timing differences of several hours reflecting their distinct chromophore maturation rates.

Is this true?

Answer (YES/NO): NO